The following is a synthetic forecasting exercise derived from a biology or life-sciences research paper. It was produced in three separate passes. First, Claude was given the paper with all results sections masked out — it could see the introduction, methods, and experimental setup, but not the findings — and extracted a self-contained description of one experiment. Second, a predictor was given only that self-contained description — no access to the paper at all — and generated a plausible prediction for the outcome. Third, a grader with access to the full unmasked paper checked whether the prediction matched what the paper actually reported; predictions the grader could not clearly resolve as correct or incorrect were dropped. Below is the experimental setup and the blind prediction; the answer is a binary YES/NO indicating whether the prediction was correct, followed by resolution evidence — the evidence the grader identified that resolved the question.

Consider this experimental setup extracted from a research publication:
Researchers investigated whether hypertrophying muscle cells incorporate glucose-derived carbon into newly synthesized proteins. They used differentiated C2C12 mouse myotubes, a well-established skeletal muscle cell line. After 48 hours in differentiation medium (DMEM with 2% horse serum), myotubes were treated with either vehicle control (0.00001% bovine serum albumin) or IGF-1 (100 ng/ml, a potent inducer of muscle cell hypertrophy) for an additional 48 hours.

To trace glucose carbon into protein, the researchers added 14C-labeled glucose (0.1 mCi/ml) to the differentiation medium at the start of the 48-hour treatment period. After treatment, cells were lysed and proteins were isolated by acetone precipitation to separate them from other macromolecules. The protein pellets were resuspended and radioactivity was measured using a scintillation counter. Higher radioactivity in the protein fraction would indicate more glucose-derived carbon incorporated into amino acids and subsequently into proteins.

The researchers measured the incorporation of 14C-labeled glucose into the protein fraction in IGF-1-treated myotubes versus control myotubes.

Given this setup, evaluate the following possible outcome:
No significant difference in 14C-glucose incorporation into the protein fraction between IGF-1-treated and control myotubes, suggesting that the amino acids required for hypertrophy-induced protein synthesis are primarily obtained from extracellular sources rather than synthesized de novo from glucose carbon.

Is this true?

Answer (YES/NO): NO